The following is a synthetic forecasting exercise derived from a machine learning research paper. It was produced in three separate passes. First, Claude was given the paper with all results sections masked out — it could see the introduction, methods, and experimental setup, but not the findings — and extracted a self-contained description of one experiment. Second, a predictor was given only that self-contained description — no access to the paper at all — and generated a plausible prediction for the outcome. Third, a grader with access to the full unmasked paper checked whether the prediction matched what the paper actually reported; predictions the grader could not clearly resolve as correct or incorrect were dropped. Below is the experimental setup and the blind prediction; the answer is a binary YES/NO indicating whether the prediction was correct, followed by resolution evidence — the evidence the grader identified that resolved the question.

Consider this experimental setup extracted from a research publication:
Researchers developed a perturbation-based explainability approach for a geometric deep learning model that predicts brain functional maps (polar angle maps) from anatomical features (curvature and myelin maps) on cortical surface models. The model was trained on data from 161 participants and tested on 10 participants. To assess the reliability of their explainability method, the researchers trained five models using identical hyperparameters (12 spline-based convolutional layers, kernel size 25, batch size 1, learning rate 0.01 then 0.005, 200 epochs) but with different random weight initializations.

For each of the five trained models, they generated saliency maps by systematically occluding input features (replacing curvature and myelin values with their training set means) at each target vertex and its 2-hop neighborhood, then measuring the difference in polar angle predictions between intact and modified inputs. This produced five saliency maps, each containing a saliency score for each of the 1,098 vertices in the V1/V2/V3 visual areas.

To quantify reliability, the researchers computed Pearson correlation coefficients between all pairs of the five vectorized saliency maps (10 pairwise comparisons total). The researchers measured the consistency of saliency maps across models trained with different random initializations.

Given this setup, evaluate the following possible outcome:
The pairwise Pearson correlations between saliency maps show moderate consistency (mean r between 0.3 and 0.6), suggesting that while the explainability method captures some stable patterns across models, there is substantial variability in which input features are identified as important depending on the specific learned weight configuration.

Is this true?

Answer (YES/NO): NO